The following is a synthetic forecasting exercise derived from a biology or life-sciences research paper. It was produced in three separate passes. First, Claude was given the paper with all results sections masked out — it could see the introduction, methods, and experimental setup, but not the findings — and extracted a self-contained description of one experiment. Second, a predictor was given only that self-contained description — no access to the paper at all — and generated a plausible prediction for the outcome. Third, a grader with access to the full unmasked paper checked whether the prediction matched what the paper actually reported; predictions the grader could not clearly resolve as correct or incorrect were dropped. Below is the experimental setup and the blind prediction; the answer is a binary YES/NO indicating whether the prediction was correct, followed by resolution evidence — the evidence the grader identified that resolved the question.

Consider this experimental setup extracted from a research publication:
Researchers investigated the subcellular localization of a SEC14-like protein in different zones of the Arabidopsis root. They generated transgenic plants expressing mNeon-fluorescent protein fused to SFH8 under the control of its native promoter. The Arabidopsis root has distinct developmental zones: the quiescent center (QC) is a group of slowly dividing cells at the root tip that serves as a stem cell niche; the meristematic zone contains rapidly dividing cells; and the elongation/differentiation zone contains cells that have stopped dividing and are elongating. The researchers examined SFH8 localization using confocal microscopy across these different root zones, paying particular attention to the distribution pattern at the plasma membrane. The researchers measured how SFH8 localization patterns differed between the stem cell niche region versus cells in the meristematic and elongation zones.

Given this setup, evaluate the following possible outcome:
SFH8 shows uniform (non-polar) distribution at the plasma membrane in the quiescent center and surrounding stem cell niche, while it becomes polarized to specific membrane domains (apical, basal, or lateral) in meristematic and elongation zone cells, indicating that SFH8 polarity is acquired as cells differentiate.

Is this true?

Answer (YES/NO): YES